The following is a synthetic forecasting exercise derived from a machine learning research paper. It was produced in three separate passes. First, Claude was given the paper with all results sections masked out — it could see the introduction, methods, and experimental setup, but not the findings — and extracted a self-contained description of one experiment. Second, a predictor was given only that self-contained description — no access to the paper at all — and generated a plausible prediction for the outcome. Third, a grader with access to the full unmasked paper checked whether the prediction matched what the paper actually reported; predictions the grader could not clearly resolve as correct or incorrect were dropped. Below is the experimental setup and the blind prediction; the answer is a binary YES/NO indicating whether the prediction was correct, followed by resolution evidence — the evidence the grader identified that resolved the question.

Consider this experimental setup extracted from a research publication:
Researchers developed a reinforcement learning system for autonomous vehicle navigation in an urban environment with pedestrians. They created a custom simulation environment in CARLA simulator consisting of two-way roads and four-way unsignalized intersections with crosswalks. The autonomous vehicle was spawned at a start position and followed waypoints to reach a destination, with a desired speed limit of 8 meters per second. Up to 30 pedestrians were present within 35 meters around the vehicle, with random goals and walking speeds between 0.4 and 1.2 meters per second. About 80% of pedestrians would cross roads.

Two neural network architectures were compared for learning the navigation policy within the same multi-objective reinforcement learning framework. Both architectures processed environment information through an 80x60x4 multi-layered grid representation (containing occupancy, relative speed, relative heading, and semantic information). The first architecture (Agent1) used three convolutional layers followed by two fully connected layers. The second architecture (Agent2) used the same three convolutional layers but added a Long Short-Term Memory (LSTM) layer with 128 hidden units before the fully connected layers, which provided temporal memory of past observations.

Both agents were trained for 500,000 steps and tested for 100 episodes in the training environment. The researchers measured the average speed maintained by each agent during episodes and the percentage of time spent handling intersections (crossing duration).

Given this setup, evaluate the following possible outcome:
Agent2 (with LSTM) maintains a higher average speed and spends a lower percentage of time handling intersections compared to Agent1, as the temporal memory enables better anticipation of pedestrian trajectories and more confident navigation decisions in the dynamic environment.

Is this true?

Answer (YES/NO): YES